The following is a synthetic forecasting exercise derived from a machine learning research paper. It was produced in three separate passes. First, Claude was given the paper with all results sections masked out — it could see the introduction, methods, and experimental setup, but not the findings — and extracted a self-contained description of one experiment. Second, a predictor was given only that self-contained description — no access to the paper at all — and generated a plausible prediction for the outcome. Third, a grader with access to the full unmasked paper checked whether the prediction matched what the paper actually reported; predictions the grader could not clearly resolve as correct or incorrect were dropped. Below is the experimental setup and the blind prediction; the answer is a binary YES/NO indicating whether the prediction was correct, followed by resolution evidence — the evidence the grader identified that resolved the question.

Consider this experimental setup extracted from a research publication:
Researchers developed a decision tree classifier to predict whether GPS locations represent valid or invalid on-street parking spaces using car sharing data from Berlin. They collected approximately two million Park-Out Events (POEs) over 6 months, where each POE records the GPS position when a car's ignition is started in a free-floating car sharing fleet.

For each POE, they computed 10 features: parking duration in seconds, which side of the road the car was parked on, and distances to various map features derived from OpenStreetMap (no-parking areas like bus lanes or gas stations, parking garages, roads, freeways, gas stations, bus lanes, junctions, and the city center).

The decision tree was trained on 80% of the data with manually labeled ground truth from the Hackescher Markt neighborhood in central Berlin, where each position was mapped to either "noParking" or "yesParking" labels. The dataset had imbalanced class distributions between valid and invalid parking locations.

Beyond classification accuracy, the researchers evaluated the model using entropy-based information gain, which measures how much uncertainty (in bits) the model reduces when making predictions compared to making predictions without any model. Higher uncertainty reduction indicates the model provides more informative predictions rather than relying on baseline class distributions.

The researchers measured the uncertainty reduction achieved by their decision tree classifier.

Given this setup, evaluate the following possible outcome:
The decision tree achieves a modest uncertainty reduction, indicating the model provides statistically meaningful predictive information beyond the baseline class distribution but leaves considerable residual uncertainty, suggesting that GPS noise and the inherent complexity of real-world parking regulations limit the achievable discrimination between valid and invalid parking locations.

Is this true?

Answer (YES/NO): YES